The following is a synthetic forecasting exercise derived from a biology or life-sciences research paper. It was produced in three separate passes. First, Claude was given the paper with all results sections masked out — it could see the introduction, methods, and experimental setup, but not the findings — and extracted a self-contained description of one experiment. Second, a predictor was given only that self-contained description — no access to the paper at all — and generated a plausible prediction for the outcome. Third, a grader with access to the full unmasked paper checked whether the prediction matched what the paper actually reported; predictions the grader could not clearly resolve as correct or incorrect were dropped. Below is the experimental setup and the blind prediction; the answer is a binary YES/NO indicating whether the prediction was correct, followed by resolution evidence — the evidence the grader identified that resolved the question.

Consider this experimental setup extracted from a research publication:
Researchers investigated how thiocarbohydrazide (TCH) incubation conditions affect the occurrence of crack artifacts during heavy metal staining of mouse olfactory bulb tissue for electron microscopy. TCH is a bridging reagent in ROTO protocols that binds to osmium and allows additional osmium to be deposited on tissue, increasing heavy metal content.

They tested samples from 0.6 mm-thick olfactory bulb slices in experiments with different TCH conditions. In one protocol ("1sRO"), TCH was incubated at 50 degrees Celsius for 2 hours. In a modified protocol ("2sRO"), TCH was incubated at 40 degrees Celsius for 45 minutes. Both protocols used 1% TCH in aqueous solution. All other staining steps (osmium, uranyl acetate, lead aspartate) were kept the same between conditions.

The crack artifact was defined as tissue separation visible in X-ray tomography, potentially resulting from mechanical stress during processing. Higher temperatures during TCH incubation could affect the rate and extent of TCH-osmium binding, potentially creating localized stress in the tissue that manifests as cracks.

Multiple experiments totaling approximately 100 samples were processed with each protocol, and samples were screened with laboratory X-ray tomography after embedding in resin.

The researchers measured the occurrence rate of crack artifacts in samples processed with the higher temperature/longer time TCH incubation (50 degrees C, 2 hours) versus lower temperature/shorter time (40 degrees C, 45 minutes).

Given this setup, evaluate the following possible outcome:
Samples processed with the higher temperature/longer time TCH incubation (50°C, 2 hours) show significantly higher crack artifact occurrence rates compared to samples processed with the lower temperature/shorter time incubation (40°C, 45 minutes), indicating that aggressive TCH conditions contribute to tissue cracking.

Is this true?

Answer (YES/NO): YES